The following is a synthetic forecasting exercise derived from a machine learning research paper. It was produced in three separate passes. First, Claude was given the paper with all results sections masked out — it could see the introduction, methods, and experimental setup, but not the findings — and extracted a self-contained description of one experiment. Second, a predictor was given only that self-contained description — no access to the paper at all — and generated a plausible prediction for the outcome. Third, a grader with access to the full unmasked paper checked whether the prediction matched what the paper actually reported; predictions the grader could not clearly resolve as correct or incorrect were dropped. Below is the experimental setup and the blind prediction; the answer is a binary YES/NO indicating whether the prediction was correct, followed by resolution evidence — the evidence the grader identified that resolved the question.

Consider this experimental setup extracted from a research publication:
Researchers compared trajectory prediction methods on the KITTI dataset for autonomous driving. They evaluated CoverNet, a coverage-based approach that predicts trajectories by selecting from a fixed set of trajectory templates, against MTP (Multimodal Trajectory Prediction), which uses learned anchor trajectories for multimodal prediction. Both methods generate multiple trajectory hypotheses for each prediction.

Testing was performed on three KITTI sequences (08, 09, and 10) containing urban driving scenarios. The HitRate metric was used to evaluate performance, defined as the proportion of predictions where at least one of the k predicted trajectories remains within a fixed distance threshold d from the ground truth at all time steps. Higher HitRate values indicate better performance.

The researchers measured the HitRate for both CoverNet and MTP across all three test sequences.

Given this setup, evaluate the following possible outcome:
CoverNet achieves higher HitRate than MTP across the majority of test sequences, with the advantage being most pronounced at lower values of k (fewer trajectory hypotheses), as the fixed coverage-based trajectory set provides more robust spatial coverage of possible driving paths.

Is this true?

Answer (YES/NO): NO